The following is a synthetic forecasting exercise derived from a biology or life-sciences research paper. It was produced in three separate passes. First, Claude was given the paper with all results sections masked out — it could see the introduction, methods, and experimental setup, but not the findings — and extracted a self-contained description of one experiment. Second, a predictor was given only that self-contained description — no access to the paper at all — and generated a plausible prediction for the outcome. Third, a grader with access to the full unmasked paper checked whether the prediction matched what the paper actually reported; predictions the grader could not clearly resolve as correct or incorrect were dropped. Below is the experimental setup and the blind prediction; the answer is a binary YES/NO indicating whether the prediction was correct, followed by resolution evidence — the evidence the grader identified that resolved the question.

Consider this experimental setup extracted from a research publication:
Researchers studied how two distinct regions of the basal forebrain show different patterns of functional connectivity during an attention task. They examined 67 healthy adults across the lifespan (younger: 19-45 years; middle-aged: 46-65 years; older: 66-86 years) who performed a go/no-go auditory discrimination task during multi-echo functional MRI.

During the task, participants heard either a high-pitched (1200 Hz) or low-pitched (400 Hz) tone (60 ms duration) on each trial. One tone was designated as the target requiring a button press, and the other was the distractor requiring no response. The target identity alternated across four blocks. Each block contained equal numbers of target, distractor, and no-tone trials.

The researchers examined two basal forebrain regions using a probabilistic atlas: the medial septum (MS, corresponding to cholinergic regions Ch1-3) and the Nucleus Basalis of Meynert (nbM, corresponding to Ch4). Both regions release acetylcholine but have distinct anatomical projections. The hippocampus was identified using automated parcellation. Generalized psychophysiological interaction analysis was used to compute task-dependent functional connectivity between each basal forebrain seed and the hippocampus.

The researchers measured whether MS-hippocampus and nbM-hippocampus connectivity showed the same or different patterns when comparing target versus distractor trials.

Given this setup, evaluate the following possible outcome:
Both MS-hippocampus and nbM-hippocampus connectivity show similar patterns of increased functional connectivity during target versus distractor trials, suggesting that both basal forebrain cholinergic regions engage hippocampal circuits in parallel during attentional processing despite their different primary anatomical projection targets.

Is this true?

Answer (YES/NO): NO